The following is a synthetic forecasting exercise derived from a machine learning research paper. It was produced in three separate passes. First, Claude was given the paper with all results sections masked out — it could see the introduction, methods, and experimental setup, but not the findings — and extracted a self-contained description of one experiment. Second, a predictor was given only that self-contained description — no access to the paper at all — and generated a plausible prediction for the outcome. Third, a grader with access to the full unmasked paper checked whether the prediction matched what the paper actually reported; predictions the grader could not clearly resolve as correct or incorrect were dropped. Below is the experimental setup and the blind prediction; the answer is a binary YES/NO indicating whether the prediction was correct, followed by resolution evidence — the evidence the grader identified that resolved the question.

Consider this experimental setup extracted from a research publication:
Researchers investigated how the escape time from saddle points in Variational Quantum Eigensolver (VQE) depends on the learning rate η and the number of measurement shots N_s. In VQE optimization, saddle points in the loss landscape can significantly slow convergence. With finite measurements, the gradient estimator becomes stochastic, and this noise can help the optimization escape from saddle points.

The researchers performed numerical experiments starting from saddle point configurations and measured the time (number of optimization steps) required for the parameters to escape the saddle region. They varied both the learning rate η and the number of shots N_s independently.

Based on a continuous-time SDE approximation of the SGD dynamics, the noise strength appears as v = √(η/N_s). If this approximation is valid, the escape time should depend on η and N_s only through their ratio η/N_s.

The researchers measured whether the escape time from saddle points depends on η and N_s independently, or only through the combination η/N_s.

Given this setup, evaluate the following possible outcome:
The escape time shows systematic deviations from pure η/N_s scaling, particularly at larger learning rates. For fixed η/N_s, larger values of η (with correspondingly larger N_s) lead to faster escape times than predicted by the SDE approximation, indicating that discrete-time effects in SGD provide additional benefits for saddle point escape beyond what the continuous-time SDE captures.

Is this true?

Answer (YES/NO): NO